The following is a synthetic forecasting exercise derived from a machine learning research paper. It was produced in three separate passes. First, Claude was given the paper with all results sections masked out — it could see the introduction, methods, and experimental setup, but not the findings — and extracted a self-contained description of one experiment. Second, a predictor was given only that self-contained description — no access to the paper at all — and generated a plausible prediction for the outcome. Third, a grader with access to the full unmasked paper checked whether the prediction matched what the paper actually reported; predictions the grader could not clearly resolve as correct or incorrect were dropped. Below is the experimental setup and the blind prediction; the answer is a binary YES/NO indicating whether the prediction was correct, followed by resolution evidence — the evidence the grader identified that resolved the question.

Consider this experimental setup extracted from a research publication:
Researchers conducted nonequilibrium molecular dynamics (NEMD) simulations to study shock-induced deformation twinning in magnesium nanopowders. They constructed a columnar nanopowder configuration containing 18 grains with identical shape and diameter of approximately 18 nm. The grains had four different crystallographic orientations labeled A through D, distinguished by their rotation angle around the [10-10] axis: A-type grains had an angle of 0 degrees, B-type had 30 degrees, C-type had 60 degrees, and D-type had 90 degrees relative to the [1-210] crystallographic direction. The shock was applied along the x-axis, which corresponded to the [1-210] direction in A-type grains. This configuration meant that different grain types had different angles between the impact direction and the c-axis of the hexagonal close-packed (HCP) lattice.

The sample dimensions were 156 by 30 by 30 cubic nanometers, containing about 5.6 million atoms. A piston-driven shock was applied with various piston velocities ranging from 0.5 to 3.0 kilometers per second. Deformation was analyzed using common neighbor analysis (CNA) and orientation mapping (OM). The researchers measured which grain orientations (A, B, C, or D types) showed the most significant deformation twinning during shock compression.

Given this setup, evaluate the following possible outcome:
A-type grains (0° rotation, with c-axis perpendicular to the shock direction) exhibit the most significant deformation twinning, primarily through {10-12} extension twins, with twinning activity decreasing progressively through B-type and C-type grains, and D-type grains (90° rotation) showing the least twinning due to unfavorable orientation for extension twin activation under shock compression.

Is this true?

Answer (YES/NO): NO